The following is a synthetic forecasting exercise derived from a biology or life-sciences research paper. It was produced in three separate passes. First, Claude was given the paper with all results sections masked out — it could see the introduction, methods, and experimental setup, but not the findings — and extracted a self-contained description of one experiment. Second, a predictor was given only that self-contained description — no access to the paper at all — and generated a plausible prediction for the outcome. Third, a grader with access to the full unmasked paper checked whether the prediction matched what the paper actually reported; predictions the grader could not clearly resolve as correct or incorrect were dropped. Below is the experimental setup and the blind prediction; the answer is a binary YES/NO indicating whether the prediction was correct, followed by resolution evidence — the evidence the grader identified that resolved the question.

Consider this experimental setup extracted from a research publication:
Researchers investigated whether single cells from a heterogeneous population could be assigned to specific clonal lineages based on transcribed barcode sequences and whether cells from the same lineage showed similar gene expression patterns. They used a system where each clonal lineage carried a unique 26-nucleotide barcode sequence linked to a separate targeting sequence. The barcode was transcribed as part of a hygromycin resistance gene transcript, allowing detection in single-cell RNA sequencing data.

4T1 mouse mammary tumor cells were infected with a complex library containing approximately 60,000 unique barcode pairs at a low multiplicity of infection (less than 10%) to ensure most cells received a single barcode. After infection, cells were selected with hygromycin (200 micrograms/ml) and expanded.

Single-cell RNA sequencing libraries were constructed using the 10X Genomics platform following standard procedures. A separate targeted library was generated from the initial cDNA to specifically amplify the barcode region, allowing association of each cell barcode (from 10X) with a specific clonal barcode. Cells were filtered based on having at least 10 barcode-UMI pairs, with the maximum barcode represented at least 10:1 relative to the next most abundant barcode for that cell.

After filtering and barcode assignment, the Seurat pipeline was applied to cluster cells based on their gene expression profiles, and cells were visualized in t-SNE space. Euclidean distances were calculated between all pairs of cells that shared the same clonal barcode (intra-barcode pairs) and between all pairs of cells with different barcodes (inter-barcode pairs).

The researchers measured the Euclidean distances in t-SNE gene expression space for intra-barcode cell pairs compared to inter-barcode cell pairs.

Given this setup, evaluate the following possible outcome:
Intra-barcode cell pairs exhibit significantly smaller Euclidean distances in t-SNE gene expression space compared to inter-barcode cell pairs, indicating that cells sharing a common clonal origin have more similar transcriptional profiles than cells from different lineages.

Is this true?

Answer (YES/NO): YES